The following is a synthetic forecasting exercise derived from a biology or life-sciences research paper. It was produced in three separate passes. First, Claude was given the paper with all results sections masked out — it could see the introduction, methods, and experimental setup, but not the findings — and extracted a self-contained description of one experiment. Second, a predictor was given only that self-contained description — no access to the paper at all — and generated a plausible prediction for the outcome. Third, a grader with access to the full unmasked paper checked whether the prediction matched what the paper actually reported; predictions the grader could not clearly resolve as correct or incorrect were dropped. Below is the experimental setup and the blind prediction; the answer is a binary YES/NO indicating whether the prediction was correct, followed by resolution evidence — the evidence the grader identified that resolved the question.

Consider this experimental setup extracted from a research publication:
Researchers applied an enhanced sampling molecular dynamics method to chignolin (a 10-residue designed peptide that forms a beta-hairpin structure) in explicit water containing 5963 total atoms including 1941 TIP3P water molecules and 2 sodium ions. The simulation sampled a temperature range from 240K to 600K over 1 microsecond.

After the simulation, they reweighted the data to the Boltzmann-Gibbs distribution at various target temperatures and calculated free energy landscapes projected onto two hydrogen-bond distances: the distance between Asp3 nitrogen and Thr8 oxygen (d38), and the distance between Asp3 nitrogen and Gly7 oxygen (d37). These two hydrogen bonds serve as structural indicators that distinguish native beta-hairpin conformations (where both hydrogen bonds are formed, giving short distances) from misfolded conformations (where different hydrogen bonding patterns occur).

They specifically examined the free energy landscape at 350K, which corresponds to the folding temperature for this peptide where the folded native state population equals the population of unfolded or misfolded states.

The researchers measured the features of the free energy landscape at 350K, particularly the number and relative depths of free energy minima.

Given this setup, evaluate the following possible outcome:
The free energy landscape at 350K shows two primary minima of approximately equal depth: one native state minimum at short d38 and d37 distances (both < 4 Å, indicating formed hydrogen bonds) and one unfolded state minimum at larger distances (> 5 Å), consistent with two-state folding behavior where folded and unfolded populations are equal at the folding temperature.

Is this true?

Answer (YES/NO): NO